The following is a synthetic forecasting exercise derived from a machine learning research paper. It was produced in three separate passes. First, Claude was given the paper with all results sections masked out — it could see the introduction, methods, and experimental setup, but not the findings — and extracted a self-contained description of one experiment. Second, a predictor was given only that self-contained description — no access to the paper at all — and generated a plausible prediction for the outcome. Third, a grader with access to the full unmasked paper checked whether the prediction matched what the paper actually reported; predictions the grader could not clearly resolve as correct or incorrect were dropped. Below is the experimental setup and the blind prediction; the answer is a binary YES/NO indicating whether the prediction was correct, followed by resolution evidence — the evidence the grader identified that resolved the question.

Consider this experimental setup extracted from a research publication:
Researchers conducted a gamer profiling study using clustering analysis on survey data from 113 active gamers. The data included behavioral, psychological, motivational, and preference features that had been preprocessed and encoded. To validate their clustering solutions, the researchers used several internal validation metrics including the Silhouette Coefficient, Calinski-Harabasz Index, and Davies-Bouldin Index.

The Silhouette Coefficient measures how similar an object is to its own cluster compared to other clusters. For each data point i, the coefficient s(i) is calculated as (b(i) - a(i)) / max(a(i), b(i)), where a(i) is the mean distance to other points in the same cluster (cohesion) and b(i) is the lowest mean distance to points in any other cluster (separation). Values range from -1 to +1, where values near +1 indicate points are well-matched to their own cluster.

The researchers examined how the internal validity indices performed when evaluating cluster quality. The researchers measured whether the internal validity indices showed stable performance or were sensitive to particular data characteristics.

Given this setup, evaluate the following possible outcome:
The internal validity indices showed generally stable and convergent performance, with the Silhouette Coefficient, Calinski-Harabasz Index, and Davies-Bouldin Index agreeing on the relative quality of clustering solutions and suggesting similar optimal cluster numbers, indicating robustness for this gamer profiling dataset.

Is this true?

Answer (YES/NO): NO